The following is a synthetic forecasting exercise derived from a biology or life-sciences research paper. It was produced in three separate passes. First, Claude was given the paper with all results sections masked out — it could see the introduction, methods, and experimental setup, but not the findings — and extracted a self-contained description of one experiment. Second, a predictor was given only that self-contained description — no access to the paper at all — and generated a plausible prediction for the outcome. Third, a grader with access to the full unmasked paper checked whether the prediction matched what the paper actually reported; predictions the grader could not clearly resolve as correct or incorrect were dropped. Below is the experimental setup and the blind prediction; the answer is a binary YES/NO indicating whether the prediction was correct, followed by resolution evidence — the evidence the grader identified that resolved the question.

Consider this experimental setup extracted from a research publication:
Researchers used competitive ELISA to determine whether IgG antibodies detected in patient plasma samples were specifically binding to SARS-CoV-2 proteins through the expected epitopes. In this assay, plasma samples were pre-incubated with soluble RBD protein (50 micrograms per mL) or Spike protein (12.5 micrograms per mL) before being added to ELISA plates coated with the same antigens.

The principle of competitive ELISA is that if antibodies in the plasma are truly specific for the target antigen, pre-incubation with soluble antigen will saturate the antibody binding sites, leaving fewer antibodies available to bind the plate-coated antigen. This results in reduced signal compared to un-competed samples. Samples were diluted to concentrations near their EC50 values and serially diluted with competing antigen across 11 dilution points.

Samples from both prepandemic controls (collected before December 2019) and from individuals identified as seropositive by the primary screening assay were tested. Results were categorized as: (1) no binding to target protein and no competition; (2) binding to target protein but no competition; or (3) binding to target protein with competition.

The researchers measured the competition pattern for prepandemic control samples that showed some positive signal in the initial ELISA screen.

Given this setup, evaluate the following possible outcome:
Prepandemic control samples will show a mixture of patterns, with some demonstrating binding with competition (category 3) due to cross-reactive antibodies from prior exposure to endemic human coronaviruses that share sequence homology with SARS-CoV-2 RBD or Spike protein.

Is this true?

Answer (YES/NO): NO